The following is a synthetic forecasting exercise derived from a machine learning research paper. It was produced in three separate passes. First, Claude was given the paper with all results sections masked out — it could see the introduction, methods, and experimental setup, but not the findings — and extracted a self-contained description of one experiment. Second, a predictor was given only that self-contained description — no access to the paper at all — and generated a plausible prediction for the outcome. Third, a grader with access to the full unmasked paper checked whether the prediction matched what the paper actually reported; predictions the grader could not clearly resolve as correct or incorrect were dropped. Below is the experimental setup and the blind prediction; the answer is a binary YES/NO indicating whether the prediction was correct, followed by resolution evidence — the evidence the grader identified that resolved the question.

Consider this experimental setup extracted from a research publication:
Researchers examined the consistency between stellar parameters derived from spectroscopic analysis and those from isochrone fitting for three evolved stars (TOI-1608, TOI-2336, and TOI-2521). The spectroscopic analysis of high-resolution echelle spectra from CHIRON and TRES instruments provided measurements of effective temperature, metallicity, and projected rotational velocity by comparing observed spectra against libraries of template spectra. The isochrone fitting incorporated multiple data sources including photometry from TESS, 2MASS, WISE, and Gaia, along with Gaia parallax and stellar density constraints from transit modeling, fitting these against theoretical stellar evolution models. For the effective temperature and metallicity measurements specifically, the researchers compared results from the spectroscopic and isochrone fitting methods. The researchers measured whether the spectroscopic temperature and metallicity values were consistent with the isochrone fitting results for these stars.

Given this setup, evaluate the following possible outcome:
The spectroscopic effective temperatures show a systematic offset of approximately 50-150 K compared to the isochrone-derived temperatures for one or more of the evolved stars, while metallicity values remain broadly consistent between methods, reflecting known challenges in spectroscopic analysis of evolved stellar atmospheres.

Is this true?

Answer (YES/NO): NO